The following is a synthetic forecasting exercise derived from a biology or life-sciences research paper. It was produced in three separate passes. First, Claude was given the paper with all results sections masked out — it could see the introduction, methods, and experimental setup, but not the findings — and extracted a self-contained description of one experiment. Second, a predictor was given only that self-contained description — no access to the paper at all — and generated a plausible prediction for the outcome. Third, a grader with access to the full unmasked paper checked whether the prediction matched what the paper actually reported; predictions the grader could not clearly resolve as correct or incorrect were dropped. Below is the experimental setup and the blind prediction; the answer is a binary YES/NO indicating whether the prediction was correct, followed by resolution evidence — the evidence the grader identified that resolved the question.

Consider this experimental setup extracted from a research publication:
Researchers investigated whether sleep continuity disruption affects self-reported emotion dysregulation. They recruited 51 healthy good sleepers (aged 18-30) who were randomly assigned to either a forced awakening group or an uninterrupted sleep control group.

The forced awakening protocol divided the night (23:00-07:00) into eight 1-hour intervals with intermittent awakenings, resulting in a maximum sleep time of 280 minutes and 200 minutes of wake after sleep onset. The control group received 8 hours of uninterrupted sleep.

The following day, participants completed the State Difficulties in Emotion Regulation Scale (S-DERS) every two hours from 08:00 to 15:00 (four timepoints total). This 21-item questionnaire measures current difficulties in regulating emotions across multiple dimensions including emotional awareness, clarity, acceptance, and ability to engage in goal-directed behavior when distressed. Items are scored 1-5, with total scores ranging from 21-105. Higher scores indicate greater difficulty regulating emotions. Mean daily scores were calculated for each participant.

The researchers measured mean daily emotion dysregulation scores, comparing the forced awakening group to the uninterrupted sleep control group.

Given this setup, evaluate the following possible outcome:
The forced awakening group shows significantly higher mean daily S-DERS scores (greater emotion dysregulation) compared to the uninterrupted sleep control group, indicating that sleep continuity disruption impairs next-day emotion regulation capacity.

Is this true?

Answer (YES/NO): NO